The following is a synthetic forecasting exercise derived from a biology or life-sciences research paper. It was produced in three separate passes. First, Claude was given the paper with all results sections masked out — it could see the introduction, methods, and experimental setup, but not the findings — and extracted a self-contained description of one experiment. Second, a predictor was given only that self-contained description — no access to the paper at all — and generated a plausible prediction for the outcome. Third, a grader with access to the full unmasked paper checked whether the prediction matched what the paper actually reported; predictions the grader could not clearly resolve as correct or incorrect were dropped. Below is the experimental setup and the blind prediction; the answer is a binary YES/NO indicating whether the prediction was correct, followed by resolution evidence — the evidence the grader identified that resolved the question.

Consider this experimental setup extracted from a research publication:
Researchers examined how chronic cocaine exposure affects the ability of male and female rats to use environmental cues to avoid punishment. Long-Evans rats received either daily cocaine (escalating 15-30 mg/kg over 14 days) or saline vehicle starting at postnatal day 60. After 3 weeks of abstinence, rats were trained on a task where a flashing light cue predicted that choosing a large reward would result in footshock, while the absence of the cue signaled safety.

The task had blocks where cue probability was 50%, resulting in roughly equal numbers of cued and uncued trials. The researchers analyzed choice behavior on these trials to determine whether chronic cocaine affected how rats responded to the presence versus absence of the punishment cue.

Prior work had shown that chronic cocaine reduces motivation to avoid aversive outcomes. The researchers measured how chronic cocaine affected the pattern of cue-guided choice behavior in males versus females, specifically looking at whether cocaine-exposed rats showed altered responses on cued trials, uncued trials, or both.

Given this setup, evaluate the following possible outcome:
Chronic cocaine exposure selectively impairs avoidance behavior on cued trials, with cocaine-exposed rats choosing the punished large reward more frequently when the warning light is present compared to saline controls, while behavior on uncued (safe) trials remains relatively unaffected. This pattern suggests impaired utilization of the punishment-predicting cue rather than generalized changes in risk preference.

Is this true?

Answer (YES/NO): NO